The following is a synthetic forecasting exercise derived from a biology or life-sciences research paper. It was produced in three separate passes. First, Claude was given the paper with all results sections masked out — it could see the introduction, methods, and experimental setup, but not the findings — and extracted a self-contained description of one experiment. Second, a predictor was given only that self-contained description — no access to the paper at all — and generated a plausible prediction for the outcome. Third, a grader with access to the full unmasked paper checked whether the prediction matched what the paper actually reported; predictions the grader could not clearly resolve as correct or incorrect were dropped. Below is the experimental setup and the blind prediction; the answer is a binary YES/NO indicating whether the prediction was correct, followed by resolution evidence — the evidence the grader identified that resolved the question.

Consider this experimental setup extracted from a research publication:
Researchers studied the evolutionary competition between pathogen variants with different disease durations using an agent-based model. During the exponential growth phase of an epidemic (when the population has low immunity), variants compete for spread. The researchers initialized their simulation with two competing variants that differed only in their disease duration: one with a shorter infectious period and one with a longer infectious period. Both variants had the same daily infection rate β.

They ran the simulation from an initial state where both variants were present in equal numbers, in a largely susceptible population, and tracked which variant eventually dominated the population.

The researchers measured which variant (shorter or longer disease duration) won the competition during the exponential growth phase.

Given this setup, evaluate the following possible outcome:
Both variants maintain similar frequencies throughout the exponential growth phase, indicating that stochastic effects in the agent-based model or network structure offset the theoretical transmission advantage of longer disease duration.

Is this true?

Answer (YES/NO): NO